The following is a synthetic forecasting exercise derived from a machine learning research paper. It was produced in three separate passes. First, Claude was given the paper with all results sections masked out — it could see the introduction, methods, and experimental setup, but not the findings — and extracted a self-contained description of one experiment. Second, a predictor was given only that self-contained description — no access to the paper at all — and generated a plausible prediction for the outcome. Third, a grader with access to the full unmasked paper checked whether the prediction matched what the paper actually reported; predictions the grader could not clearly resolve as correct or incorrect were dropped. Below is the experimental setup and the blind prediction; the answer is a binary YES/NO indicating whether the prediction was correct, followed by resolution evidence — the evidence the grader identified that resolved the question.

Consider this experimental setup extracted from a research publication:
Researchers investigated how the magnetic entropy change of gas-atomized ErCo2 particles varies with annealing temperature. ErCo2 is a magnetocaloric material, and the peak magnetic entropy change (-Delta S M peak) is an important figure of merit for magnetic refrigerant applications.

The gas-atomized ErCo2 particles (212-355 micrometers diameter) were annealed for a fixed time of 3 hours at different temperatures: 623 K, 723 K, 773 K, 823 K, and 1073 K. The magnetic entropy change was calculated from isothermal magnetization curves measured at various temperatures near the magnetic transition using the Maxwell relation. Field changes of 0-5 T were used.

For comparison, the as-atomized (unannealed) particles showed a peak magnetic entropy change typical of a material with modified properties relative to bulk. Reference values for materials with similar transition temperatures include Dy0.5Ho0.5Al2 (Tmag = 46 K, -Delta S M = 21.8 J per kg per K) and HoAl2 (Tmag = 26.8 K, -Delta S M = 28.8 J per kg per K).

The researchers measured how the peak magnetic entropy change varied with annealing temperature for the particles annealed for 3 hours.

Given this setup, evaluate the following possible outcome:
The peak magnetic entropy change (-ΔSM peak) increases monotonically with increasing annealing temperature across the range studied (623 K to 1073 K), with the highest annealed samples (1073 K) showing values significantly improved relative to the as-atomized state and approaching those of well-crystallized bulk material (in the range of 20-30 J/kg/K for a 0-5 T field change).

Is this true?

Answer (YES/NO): NO